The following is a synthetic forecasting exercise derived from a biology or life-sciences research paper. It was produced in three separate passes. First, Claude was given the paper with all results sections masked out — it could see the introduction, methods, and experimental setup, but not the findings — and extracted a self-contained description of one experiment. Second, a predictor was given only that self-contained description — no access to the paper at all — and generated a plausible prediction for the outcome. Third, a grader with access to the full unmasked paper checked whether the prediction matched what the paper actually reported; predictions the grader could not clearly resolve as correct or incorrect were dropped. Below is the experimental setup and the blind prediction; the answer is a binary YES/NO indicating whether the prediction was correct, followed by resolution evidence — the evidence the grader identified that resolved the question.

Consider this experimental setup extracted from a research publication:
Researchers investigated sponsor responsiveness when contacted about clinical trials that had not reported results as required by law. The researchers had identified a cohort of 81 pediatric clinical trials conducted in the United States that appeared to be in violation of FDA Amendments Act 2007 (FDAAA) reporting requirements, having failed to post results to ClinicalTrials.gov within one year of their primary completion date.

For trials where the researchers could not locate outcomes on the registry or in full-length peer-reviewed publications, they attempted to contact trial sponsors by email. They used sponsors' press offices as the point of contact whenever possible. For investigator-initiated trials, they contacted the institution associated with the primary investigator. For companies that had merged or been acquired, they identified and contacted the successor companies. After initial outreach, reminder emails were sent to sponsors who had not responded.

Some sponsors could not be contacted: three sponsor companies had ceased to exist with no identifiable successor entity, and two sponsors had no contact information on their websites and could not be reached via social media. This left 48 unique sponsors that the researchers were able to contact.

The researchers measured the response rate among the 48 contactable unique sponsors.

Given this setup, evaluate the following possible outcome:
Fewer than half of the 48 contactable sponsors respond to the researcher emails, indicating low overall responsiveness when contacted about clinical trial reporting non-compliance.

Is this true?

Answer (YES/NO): YES